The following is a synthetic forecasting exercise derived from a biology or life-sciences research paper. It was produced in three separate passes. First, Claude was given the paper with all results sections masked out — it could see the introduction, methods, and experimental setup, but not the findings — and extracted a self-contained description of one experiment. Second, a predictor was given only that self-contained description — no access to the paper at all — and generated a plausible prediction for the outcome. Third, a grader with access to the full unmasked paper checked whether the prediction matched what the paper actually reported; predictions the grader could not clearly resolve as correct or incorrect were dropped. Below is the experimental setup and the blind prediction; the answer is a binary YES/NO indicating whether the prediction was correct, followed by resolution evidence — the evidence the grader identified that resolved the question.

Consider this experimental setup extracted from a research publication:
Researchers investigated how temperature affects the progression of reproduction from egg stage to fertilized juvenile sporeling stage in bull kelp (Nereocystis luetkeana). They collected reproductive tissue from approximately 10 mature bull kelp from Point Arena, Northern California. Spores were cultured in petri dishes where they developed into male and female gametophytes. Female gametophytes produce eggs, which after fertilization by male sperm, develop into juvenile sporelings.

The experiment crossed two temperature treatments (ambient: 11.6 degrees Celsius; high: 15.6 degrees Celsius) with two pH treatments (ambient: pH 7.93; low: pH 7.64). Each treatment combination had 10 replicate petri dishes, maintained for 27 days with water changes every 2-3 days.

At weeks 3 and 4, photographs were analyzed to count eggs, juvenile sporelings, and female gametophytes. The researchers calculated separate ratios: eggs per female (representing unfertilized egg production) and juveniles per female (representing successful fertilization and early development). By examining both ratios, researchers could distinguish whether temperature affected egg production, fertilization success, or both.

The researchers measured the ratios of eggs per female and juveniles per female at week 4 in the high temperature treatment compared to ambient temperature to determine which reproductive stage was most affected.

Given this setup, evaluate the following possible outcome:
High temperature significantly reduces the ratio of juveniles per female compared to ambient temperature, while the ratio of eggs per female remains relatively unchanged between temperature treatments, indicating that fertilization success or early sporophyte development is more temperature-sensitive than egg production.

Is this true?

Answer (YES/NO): NO